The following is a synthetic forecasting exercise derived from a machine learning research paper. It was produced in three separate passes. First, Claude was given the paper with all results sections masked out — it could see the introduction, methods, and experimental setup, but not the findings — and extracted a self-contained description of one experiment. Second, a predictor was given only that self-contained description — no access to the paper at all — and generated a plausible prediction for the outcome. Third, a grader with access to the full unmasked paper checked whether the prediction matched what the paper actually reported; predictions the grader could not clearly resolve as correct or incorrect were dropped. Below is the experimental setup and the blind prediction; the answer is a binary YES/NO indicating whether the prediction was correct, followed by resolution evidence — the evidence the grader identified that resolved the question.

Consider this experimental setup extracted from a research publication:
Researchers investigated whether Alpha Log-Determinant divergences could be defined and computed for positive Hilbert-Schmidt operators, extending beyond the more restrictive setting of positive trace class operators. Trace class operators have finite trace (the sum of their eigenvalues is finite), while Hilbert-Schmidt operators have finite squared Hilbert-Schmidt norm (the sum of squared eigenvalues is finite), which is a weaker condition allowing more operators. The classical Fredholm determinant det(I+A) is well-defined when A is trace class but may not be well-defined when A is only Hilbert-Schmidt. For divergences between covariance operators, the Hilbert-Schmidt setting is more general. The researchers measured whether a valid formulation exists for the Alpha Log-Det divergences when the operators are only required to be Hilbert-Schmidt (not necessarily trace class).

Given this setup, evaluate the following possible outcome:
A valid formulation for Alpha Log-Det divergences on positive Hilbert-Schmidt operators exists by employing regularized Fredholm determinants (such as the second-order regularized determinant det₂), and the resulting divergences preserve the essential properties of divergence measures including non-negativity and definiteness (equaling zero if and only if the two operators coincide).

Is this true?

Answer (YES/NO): YES